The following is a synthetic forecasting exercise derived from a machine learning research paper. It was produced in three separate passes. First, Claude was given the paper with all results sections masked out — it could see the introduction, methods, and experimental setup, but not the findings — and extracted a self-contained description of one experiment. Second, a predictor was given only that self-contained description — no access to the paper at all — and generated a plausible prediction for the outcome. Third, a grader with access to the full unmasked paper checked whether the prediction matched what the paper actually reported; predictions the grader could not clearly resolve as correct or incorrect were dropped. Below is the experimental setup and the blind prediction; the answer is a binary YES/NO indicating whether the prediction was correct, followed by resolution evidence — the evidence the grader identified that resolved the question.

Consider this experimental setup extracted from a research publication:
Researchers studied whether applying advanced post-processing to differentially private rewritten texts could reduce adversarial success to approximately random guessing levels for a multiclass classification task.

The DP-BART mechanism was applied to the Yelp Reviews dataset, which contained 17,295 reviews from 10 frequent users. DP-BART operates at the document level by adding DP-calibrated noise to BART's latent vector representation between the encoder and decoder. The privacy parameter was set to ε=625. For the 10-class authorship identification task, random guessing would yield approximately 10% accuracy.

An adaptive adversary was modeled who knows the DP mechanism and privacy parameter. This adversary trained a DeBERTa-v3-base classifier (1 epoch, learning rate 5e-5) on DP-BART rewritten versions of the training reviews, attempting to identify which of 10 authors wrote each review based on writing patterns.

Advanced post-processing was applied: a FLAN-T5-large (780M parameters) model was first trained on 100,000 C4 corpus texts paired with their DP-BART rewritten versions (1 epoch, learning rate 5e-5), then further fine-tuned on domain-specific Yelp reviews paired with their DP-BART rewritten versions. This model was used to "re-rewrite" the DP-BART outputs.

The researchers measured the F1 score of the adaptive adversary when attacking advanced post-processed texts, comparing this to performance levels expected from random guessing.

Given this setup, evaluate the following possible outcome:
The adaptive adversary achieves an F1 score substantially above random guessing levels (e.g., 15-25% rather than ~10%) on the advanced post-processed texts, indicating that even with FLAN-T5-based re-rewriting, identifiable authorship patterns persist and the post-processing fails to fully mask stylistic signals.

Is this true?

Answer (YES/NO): YES